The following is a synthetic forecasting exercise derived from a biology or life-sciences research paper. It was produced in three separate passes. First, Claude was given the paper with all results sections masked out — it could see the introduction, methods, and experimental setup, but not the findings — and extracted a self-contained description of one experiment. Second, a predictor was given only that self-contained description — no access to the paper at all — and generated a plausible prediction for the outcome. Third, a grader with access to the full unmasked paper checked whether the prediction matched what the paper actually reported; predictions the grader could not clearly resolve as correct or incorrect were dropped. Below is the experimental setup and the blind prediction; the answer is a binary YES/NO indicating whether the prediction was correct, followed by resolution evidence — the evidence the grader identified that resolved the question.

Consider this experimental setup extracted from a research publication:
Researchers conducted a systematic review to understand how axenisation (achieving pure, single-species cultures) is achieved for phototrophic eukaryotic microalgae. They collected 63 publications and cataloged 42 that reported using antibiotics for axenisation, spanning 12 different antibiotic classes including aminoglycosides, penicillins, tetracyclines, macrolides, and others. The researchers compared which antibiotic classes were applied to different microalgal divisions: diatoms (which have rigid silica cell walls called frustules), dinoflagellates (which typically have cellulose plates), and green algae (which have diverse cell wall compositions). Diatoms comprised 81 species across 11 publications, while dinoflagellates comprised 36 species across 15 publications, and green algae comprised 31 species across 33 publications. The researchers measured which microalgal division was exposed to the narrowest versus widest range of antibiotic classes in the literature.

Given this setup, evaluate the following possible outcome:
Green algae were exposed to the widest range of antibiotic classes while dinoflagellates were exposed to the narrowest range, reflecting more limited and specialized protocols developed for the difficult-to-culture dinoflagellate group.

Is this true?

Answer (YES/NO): NO